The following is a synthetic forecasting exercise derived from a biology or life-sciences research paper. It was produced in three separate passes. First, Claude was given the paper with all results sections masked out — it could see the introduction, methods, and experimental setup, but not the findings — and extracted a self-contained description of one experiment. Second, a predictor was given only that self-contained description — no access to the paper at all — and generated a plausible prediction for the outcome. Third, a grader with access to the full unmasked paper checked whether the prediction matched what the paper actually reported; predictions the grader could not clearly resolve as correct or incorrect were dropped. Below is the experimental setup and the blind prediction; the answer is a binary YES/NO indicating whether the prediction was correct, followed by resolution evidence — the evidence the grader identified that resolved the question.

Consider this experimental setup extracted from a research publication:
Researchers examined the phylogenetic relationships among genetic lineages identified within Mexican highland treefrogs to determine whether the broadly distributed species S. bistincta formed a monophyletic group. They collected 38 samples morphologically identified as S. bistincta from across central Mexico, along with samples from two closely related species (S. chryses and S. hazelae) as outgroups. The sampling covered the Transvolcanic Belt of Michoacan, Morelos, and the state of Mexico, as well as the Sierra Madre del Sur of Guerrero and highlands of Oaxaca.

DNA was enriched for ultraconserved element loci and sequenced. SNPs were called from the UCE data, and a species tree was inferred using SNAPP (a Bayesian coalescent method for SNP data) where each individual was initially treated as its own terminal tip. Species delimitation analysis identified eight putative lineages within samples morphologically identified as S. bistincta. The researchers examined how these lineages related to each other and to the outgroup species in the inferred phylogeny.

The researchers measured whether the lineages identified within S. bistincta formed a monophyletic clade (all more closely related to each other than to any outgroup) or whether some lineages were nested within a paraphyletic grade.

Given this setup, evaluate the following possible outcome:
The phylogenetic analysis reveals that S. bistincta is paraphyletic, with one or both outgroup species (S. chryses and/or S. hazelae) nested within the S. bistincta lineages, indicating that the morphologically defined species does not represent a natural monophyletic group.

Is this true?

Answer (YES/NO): NO